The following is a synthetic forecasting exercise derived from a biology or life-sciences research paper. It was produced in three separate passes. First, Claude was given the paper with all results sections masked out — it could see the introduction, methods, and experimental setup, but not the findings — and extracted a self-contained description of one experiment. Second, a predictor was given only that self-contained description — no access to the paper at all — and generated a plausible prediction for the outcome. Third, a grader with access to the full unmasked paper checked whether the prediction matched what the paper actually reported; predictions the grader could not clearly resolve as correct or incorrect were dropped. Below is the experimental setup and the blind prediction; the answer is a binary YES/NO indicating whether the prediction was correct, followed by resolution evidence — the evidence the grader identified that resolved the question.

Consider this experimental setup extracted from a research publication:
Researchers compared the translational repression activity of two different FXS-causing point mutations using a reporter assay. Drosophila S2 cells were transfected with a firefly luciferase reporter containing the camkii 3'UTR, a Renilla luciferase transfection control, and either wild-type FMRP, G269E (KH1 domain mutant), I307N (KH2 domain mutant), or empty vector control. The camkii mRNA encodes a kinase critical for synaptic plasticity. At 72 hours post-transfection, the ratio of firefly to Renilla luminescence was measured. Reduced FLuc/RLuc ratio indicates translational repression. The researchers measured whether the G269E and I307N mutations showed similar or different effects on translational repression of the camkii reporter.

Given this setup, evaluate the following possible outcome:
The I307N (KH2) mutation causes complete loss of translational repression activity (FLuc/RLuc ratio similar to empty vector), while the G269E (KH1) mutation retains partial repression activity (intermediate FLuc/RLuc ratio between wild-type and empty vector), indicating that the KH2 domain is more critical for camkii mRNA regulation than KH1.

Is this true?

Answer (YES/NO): NO